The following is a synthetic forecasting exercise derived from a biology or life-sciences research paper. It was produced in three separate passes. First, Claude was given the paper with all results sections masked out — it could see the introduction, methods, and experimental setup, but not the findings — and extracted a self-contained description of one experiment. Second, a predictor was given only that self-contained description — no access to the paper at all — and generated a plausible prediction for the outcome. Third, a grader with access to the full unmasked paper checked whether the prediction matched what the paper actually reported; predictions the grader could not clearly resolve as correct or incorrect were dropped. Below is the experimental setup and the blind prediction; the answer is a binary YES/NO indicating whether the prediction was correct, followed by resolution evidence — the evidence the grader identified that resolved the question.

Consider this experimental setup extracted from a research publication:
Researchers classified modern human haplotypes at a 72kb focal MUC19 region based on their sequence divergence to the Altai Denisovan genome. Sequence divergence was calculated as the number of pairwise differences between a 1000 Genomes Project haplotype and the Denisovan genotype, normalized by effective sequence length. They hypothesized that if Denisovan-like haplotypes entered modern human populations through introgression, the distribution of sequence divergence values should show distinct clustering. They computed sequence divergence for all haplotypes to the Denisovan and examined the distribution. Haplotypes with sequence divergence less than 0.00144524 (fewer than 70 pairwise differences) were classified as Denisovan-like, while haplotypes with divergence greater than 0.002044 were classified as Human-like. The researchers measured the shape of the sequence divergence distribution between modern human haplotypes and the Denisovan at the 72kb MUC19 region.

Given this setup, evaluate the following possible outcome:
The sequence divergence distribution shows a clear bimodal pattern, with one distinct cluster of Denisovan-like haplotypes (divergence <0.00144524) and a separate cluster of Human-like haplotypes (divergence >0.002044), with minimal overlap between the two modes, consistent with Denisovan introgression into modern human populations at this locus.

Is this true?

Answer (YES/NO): YES